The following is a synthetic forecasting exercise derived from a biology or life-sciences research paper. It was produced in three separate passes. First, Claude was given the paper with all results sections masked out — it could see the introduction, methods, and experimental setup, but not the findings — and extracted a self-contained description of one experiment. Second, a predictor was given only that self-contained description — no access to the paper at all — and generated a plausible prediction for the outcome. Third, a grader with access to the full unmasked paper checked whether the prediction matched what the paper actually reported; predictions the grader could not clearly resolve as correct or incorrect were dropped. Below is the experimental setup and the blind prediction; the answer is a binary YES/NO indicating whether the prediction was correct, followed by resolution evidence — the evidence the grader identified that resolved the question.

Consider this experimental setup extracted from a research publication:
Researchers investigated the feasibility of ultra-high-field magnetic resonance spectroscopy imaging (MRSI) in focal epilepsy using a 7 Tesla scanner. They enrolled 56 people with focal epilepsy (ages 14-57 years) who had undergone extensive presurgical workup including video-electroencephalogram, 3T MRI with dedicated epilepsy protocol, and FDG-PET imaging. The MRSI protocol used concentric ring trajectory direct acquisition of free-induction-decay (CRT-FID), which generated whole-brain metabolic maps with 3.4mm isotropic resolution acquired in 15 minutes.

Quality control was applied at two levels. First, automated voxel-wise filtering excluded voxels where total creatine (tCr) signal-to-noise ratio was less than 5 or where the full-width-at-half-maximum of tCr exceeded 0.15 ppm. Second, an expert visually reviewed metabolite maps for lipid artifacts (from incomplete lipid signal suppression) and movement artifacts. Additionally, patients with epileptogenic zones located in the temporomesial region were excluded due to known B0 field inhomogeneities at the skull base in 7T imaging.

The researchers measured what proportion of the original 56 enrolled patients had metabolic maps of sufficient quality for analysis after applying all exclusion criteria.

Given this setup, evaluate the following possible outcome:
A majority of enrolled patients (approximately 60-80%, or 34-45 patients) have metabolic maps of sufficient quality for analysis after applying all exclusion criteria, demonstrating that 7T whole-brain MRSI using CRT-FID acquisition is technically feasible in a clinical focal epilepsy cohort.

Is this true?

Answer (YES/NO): NO